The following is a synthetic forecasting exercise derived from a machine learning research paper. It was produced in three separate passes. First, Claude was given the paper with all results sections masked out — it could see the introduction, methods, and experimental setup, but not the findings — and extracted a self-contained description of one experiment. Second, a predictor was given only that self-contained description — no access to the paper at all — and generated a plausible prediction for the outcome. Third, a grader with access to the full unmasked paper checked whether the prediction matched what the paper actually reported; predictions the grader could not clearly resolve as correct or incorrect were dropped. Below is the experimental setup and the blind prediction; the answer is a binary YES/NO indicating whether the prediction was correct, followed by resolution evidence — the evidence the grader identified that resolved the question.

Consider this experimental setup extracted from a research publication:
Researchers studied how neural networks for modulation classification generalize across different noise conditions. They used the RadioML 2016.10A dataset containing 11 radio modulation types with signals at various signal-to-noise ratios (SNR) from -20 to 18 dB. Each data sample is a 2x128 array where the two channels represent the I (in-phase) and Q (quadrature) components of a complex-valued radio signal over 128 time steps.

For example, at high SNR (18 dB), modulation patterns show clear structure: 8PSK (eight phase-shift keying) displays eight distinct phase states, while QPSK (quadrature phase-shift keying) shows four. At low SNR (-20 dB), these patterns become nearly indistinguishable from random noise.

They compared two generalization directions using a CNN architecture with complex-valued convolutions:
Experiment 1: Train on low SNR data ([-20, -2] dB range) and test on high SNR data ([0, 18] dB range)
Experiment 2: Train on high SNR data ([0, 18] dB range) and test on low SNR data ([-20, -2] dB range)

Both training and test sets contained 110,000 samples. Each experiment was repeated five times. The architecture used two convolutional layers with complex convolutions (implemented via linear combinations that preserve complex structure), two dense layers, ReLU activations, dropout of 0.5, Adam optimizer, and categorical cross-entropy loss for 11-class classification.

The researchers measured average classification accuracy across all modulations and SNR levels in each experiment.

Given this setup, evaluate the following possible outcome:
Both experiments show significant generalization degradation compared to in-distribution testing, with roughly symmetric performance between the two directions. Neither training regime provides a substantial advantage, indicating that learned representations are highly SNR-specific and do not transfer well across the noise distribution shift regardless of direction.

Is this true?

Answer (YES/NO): NO